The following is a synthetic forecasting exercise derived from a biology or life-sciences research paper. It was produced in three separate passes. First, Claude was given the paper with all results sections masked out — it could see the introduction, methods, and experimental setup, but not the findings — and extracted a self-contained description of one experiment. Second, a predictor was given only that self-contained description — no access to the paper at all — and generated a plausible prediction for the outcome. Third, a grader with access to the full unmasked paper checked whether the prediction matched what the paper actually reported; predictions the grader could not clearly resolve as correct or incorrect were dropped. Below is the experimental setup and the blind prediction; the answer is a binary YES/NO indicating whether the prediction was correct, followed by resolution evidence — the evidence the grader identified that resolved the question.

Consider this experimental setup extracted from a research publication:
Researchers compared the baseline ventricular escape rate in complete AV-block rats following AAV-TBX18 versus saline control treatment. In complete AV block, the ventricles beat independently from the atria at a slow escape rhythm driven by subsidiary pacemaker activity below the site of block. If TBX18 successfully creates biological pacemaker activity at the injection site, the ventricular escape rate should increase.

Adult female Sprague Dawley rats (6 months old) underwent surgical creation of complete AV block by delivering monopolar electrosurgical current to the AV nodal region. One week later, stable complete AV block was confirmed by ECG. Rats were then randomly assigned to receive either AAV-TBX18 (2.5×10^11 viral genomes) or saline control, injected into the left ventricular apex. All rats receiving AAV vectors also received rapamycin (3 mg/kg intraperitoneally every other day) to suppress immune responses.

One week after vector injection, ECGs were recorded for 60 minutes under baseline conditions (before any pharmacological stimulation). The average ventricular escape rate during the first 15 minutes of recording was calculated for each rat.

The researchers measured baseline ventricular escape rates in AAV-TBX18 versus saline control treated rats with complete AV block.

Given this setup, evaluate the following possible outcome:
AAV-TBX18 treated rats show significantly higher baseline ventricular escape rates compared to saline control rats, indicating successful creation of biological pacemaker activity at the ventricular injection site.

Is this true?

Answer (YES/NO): NO